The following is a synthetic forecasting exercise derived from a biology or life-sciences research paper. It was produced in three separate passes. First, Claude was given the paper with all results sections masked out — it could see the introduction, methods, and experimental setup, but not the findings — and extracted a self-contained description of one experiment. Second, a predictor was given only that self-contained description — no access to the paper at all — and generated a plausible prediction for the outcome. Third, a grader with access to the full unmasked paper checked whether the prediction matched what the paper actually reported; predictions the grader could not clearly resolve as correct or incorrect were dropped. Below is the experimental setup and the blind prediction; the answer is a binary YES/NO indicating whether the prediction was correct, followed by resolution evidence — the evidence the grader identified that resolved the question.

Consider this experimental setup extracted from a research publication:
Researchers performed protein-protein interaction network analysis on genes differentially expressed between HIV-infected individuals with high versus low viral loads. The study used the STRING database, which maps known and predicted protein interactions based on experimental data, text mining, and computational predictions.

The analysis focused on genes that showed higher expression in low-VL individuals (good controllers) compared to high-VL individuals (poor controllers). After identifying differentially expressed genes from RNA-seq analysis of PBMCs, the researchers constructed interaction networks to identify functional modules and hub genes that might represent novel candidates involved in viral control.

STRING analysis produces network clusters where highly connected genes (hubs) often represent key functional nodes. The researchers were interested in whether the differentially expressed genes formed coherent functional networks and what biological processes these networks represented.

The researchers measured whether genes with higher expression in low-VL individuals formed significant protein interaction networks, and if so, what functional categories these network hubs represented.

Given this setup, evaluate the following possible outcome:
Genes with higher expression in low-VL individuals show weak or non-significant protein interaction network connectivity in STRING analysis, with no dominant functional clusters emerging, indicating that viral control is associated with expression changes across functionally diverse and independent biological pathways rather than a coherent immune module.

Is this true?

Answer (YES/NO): NO